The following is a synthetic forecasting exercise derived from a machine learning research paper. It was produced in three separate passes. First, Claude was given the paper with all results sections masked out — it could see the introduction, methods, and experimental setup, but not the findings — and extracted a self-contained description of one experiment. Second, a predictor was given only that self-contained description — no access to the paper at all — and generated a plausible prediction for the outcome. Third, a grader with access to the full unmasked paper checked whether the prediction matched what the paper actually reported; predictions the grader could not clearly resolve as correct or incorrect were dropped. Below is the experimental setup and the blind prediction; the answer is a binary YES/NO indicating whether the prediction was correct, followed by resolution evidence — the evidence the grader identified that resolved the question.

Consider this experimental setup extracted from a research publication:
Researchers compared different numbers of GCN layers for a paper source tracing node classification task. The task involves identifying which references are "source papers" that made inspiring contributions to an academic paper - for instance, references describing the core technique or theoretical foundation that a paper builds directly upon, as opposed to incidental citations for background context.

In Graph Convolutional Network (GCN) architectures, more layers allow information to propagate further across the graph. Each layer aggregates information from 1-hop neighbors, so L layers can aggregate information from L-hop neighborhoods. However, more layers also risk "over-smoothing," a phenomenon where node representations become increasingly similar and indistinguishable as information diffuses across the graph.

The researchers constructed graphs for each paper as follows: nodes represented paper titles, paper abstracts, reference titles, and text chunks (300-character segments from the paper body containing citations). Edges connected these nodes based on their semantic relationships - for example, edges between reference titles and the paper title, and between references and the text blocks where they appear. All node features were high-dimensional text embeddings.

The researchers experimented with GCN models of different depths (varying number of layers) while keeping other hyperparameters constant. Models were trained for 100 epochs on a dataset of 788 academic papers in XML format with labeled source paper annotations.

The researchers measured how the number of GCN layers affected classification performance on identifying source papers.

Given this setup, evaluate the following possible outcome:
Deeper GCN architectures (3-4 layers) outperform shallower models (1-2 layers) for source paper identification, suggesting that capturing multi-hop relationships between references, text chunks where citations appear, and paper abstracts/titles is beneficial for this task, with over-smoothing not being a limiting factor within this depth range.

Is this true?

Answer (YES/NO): NO